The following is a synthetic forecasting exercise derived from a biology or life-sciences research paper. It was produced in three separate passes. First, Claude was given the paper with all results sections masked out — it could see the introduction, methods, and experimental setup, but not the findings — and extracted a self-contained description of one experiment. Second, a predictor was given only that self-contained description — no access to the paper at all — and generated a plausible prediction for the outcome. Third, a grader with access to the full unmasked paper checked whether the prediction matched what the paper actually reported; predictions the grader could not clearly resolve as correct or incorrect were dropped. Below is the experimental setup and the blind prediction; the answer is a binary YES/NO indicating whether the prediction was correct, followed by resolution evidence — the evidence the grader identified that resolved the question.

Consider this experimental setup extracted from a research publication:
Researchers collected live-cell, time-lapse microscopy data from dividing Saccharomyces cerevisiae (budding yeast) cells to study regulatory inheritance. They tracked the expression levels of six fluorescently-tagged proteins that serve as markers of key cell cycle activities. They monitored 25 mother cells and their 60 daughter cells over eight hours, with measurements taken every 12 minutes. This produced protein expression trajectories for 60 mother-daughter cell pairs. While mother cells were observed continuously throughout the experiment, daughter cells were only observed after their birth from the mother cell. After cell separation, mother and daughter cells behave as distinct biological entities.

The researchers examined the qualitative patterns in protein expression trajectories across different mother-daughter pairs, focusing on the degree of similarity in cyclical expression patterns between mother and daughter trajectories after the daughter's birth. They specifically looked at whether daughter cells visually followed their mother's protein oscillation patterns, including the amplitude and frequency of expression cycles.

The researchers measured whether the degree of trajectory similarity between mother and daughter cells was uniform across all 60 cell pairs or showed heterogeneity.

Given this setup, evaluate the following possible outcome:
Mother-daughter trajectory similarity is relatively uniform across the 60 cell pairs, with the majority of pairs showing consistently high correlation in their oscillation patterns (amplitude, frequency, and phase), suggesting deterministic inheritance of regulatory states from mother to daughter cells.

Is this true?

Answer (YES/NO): NO